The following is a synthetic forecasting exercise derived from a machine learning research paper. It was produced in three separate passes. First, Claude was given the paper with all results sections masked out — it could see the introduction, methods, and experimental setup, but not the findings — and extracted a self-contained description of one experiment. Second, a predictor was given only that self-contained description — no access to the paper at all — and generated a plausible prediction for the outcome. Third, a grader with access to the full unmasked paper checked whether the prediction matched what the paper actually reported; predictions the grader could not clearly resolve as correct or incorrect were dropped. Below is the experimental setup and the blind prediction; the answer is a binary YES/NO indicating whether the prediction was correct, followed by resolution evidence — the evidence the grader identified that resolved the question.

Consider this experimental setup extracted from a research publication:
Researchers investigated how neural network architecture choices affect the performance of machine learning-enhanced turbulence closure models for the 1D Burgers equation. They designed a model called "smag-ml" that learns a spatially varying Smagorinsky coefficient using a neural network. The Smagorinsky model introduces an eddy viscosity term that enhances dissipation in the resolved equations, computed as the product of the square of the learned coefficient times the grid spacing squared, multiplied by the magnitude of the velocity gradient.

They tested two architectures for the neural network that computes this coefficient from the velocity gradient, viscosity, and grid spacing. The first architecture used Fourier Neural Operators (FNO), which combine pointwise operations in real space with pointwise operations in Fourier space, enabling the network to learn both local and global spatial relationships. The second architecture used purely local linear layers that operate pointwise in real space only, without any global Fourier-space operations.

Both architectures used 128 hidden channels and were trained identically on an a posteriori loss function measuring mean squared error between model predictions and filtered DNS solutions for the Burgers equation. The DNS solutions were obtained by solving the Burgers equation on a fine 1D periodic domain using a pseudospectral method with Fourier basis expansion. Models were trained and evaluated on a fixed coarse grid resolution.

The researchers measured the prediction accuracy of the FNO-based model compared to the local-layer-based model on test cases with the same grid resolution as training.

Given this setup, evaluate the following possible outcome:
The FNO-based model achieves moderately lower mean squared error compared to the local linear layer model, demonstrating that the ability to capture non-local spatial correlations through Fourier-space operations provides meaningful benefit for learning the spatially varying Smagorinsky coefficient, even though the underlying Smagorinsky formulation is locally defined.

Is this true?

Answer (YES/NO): YES